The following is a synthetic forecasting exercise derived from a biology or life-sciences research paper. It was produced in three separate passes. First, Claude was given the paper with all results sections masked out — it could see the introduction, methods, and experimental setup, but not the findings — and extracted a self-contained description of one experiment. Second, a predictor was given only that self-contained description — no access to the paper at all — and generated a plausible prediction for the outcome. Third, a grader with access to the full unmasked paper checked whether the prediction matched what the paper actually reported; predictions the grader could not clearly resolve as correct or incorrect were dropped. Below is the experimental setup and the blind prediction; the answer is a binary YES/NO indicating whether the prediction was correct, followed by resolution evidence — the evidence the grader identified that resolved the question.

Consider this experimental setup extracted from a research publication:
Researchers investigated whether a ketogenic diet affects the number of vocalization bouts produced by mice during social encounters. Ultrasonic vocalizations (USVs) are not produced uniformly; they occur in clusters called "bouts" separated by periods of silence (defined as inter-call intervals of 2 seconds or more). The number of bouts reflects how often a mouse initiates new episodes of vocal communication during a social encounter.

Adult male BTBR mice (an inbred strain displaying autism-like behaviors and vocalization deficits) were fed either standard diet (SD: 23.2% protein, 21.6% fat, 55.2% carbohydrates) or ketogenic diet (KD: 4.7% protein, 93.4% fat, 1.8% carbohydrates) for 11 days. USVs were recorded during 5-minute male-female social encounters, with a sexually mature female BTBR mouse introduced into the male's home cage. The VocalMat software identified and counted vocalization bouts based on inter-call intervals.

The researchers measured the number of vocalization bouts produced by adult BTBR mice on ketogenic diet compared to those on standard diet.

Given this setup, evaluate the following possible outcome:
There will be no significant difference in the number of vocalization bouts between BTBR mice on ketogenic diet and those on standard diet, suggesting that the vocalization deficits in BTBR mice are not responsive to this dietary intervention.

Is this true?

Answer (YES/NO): YES